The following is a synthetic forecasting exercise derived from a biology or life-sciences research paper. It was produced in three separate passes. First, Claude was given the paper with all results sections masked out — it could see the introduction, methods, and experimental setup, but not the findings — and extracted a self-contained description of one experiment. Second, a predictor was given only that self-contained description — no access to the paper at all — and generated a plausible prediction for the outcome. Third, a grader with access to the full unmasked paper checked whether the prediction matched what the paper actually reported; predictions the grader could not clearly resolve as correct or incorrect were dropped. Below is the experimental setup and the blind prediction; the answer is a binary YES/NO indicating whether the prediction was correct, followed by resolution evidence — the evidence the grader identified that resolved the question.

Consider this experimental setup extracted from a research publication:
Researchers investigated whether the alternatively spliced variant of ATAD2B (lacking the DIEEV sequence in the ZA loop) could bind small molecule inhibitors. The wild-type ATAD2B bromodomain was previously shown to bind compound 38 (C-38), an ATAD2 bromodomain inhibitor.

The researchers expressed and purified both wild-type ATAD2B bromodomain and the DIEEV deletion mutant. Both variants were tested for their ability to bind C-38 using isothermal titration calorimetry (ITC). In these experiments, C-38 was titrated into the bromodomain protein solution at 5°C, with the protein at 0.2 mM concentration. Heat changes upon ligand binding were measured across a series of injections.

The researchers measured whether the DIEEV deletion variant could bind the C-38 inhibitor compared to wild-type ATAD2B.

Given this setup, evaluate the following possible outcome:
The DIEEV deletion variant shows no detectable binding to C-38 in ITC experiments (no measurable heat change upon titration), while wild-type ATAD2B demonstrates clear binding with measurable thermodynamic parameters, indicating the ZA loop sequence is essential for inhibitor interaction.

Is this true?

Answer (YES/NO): YES